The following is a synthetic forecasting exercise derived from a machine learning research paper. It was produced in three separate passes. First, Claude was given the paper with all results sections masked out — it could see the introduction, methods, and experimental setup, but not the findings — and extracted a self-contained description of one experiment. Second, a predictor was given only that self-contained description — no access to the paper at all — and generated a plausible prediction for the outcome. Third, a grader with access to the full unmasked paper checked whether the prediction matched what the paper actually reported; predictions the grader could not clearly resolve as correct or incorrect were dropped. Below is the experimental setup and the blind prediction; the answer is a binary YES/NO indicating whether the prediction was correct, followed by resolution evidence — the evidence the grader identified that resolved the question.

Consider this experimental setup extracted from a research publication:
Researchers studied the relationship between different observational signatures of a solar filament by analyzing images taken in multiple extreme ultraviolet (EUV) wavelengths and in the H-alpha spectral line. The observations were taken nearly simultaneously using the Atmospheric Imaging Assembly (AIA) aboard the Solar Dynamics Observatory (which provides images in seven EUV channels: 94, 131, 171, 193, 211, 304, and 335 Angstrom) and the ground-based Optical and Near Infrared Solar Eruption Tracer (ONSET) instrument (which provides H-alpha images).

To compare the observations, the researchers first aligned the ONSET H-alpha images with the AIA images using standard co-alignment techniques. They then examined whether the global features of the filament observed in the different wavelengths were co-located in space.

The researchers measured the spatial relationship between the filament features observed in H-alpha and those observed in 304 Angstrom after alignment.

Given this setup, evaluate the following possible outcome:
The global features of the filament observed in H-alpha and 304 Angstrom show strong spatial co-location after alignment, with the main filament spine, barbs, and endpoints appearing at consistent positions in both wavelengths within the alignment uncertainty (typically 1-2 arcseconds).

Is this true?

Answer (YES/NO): NO